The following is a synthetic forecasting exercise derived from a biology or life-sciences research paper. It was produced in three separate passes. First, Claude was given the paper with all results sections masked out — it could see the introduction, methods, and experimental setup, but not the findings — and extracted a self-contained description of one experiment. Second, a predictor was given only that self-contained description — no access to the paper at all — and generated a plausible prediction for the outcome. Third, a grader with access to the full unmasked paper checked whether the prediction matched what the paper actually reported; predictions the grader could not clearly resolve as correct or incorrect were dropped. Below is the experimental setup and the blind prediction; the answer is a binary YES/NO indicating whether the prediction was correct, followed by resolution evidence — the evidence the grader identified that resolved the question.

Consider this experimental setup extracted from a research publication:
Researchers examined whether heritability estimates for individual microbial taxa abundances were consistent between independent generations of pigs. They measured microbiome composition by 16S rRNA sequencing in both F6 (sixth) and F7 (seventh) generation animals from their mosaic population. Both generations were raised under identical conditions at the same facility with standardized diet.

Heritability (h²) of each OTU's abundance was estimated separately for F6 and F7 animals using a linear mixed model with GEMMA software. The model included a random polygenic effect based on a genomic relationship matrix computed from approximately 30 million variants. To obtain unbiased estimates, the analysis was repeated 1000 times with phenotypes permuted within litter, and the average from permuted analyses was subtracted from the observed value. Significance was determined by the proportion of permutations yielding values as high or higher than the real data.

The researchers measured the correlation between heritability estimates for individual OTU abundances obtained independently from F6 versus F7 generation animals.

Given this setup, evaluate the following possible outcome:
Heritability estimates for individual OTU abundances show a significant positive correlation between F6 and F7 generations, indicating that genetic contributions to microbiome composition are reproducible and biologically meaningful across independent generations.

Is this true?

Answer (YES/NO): YES